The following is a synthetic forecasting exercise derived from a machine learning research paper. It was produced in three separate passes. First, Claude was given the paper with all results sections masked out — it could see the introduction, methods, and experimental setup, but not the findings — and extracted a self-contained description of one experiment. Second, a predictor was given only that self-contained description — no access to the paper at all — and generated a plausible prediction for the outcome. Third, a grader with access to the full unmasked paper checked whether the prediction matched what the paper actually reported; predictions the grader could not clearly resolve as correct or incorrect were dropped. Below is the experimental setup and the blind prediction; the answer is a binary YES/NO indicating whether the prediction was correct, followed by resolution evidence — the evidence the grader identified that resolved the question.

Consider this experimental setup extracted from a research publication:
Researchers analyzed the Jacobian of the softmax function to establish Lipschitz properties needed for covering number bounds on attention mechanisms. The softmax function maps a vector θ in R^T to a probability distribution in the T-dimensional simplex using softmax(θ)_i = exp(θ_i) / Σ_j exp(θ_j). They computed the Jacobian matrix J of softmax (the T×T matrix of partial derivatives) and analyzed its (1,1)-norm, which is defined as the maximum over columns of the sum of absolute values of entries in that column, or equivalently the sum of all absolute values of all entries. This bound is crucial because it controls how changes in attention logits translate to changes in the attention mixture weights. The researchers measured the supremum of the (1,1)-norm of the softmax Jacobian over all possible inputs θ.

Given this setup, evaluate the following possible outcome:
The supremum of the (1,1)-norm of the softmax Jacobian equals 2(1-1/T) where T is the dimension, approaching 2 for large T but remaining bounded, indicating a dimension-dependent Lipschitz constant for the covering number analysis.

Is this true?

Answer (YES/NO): NO